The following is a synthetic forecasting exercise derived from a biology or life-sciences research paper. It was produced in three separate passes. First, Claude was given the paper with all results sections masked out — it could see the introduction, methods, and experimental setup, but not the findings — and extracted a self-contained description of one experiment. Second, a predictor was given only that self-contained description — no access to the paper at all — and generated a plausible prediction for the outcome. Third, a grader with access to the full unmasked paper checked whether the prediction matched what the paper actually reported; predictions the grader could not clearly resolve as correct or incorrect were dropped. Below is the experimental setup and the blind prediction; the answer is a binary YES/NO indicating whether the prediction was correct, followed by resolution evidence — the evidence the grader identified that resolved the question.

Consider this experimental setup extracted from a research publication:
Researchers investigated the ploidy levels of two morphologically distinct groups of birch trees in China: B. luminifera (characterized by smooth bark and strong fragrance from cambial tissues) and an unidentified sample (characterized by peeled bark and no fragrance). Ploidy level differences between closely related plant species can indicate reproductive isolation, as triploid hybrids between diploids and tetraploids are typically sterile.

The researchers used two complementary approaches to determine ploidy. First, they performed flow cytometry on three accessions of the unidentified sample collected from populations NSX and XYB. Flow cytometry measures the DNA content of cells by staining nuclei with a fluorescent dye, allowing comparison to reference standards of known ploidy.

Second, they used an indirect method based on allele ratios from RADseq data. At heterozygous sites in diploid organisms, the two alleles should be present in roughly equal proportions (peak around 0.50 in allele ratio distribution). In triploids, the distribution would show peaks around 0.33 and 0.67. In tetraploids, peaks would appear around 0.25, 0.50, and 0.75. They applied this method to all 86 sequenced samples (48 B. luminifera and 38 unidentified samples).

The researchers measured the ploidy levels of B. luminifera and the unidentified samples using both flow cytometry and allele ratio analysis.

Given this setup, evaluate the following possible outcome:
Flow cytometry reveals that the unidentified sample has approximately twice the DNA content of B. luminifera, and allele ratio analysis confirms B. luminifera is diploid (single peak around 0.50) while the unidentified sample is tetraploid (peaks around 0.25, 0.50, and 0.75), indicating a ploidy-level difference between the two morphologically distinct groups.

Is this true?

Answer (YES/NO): NO